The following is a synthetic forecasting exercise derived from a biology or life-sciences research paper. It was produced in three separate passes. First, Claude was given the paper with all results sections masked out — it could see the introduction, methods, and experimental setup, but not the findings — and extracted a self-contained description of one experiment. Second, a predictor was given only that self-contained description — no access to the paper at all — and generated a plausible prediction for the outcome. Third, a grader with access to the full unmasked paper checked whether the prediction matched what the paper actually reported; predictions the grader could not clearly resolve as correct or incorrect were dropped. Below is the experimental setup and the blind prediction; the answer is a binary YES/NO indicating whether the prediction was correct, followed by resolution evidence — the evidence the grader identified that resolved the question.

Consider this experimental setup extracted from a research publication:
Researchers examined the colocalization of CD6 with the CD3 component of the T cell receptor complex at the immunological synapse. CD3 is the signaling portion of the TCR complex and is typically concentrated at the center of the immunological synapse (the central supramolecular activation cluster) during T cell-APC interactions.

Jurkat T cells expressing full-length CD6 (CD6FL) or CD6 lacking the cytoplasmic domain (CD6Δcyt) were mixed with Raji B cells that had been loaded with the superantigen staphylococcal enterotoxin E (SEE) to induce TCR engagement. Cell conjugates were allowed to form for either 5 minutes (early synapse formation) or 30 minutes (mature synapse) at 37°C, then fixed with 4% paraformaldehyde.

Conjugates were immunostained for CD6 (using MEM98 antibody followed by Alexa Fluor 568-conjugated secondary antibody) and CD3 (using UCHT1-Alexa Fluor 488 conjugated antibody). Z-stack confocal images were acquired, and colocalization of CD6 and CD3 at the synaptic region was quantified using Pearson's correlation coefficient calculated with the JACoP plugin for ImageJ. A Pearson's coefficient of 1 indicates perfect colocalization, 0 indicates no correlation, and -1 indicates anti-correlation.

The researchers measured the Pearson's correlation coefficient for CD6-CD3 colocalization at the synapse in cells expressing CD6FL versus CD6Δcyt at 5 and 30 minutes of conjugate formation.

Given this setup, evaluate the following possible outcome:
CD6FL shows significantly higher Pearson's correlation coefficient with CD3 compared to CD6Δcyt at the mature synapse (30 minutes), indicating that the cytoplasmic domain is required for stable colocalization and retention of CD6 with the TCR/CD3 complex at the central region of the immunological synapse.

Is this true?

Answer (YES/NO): YES